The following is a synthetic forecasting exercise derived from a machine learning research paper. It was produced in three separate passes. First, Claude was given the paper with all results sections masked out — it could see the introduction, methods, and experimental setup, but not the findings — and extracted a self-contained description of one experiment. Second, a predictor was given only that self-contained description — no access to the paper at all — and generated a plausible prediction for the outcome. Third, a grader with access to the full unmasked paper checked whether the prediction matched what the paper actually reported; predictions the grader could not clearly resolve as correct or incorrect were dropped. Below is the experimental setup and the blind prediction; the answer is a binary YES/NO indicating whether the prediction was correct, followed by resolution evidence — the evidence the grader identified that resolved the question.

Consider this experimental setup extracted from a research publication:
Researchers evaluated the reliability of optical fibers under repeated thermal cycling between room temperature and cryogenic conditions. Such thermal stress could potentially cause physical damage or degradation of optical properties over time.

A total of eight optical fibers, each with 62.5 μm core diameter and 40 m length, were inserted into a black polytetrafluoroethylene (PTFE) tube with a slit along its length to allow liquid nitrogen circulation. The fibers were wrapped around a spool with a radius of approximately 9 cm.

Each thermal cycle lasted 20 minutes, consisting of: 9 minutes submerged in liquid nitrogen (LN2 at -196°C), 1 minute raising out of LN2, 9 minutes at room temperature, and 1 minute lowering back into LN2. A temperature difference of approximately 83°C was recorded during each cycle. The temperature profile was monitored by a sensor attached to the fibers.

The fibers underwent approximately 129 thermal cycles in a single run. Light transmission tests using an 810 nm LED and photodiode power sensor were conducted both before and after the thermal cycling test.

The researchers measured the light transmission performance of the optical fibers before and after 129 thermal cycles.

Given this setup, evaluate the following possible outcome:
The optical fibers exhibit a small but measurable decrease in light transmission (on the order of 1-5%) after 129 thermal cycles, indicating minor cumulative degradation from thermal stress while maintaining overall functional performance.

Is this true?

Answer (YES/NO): NO